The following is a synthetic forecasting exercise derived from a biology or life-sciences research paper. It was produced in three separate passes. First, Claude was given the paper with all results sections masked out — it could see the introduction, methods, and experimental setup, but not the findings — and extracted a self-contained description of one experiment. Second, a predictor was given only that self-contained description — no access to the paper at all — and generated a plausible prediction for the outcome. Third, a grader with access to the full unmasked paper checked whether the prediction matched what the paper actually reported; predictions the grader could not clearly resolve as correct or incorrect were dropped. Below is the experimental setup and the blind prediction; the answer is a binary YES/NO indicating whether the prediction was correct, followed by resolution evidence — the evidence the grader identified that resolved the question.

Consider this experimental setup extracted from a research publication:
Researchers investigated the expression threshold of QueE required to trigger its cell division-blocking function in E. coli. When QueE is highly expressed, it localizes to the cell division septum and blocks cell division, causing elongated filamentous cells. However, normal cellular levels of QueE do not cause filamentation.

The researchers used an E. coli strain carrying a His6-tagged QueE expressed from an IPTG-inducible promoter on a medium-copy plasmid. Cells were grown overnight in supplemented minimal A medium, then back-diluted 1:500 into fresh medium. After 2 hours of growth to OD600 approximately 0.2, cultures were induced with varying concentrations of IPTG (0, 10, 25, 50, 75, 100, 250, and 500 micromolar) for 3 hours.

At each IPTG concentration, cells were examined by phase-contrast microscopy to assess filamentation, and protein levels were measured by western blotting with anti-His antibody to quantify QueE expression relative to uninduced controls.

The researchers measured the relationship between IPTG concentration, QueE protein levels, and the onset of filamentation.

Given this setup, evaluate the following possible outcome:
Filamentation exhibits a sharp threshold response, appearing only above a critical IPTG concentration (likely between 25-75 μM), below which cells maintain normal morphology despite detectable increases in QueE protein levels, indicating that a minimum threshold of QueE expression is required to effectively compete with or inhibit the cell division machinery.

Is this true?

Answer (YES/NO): NO